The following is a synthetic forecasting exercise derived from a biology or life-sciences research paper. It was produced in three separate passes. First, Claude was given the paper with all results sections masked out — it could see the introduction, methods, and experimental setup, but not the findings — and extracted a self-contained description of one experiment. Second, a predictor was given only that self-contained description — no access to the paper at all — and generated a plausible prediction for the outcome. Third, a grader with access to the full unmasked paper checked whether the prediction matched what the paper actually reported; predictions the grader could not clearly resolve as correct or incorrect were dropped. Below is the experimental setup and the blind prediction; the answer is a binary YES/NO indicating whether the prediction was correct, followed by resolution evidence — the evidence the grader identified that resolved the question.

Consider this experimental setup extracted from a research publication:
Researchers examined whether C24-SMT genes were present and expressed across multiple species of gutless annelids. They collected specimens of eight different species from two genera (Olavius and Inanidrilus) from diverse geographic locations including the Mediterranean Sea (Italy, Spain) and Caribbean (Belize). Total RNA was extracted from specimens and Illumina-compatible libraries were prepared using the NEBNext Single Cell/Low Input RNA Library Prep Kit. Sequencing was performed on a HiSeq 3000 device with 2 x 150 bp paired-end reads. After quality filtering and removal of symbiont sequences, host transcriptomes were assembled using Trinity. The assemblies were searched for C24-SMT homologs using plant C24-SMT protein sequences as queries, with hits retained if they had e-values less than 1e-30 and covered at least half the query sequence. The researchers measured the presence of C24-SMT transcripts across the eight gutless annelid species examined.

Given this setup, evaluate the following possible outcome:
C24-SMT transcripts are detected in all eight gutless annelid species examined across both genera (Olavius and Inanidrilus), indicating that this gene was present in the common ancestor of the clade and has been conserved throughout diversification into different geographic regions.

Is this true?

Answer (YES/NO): YES